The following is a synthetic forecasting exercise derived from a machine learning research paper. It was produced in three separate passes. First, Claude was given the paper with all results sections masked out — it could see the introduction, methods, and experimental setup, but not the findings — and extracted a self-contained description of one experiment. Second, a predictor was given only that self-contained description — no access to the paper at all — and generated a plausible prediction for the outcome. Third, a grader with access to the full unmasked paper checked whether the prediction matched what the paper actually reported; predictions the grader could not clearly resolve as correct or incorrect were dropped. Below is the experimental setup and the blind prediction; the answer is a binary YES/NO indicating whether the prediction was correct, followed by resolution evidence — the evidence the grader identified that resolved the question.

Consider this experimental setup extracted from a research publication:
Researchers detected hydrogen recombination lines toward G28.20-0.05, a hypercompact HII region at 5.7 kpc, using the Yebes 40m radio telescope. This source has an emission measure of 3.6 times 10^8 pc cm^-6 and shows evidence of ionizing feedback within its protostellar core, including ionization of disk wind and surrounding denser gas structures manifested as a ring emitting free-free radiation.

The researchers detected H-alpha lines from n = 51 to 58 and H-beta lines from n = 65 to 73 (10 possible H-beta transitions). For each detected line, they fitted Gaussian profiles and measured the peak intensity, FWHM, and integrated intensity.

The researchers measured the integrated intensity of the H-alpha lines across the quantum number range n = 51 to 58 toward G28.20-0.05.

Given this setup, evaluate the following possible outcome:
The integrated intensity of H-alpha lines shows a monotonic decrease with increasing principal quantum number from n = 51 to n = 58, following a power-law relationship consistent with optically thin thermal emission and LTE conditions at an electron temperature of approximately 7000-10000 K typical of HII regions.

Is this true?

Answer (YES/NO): NO